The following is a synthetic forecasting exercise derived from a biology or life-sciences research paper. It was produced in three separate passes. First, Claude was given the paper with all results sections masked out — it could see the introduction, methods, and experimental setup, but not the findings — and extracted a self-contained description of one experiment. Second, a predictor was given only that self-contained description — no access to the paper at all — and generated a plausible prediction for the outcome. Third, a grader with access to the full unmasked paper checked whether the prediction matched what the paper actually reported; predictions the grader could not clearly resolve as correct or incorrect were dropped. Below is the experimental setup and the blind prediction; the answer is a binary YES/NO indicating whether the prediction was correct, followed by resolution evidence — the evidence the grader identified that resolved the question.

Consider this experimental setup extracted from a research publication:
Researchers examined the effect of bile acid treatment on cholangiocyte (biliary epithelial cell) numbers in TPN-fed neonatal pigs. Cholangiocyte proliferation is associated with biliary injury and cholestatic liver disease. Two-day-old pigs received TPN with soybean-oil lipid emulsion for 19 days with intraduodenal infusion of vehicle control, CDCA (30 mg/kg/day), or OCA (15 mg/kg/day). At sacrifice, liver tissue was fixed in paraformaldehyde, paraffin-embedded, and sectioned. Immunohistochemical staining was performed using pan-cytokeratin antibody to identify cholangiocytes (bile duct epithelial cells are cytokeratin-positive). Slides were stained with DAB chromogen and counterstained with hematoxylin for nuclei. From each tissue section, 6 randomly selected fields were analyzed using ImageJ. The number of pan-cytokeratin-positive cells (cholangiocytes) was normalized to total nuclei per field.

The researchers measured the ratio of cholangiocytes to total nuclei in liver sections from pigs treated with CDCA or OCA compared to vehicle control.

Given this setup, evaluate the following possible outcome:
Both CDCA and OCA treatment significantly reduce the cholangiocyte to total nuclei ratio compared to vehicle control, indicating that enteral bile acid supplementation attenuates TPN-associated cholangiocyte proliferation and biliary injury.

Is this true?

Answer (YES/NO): NO